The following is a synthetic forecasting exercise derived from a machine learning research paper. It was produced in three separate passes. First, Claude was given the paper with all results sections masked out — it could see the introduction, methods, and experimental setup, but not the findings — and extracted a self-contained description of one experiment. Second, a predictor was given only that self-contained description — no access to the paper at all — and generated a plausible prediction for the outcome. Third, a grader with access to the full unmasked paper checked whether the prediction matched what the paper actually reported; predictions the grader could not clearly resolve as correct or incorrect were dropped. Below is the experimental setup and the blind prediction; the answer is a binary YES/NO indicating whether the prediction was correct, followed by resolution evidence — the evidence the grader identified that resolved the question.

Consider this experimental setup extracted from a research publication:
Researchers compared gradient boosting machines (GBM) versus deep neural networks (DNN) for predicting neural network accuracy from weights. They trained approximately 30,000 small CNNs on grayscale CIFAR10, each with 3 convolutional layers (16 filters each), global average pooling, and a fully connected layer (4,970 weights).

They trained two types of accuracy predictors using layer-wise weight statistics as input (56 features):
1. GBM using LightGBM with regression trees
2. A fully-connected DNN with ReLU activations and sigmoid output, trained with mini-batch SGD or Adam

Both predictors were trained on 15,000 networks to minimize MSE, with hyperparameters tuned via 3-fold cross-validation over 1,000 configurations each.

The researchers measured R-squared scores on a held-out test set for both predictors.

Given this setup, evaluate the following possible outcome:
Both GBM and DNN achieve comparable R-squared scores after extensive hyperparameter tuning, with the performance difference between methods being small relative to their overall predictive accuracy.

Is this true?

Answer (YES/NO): YES